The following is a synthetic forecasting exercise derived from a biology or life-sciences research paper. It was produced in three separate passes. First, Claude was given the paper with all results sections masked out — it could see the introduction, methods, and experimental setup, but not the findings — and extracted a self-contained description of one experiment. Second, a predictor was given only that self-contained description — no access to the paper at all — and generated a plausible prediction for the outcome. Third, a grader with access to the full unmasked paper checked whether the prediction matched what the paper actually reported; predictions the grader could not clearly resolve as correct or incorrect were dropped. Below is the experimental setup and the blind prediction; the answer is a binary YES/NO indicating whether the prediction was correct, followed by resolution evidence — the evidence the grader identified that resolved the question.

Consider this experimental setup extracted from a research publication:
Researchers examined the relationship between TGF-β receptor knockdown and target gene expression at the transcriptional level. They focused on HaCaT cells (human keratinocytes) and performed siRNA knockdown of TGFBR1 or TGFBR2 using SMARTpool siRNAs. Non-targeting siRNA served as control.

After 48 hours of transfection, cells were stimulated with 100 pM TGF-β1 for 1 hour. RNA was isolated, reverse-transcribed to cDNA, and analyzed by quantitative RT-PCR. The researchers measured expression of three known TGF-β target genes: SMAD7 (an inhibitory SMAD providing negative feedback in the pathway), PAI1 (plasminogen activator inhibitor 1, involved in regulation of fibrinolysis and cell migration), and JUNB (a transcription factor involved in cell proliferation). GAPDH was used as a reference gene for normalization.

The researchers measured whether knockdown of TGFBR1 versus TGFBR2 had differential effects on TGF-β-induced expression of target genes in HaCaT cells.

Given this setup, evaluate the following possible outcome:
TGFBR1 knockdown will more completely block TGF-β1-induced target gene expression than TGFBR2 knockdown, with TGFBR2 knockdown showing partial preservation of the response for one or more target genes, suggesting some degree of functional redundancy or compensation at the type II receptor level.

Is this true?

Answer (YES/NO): NO